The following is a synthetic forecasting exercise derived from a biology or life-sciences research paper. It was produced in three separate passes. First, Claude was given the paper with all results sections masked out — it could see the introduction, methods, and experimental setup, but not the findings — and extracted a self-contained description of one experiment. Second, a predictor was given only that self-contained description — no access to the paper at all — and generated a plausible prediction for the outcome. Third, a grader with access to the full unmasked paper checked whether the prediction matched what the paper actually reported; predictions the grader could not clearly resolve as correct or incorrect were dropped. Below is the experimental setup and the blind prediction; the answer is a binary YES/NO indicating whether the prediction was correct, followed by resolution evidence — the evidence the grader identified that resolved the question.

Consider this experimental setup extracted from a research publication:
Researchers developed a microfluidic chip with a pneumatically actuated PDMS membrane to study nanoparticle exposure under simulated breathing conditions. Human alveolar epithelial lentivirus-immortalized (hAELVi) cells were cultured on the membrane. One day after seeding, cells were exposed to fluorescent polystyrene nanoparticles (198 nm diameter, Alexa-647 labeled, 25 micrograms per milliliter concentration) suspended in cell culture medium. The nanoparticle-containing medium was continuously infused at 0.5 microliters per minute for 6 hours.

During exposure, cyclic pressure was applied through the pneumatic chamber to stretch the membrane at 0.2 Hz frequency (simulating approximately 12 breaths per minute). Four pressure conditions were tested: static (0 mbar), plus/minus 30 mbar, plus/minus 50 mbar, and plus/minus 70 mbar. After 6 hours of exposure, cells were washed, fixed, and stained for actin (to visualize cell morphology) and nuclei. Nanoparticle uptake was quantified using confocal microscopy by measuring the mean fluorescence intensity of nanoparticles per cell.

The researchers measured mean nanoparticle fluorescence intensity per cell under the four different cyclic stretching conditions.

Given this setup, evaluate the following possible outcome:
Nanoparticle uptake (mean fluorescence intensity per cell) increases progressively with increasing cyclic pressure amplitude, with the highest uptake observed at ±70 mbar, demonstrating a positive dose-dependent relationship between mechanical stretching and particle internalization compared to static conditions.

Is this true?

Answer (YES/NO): NO